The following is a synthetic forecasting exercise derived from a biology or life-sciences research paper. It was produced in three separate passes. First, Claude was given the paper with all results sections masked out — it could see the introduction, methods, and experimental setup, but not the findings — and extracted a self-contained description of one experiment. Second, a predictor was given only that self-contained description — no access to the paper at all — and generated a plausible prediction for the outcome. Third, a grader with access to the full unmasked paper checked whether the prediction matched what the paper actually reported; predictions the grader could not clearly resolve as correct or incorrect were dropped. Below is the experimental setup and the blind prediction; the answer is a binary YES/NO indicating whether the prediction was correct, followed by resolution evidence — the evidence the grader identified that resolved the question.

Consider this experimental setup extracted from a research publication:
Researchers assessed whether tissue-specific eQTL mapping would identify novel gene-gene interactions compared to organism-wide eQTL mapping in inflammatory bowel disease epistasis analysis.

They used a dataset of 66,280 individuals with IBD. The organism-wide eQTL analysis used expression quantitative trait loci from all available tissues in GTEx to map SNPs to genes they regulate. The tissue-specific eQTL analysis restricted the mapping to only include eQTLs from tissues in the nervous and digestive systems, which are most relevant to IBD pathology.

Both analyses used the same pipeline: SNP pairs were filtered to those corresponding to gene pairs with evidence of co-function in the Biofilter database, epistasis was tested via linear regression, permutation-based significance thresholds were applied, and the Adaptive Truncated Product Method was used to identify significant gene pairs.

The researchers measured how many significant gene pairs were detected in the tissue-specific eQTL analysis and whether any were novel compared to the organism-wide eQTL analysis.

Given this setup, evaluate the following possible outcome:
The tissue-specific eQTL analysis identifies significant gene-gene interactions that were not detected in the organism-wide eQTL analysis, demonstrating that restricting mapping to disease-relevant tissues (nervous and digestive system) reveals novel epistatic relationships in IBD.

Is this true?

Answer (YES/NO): YES